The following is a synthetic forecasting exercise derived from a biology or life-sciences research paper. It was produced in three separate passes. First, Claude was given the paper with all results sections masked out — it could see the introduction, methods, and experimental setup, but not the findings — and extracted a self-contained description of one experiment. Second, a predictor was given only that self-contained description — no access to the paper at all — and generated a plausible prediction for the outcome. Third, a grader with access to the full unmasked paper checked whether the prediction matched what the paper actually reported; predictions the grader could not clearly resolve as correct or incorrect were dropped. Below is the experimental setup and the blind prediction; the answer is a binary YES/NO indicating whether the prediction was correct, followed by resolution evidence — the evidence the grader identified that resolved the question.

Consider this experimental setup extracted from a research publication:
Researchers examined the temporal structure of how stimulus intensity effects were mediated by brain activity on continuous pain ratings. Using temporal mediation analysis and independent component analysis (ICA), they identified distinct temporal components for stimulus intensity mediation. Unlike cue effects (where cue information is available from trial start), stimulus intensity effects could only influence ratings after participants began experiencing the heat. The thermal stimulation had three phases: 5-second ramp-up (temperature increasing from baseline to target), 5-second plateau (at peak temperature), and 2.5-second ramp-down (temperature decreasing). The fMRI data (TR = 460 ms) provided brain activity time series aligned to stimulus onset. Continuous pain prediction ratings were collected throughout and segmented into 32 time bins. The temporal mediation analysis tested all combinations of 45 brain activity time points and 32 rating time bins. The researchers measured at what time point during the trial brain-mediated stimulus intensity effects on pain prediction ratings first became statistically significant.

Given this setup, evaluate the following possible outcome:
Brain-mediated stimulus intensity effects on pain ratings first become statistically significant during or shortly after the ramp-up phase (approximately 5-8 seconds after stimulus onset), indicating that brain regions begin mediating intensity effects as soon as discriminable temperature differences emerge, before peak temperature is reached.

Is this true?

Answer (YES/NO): NO